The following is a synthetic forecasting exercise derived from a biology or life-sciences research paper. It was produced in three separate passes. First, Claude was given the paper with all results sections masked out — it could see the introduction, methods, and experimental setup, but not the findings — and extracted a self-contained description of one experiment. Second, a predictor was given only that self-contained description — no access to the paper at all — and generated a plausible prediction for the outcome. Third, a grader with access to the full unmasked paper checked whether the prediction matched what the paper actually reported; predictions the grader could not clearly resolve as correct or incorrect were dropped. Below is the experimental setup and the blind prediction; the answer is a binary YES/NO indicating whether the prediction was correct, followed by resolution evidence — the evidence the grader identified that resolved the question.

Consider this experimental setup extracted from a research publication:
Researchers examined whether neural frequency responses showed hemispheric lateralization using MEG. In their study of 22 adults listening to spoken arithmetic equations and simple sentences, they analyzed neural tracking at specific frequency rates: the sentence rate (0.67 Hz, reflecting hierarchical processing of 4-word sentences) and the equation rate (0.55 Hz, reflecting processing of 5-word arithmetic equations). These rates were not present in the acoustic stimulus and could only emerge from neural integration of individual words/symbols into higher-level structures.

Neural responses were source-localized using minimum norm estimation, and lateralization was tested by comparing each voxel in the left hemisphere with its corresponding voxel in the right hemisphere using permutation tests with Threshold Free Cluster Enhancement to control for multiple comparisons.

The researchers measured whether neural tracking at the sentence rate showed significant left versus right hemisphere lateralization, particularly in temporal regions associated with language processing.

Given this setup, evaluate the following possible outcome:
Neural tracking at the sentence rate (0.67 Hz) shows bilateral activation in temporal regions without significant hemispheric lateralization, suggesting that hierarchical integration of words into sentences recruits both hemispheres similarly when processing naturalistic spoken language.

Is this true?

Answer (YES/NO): NO